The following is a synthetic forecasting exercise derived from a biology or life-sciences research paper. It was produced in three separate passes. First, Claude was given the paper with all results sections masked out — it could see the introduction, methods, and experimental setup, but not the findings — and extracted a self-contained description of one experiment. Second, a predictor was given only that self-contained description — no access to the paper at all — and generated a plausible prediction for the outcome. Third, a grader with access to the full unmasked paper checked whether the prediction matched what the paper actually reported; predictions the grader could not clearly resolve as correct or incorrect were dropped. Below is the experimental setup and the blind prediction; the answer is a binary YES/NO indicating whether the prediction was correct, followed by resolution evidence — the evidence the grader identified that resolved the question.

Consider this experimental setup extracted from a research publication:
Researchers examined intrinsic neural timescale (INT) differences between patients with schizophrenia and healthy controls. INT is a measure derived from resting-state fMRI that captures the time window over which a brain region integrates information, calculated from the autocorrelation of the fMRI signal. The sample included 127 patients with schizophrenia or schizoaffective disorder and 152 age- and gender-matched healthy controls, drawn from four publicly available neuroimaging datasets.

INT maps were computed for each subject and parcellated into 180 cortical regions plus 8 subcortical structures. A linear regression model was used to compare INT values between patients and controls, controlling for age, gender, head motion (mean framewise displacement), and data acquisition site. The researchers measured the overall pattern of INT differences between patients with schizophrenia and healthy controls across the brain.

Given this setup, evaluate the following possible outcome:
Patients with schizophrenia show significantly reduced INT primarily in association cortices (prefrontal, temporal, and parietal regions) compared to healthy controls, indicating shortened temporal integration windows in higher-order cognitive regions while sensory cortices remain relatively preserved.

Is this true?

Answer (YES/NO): NO